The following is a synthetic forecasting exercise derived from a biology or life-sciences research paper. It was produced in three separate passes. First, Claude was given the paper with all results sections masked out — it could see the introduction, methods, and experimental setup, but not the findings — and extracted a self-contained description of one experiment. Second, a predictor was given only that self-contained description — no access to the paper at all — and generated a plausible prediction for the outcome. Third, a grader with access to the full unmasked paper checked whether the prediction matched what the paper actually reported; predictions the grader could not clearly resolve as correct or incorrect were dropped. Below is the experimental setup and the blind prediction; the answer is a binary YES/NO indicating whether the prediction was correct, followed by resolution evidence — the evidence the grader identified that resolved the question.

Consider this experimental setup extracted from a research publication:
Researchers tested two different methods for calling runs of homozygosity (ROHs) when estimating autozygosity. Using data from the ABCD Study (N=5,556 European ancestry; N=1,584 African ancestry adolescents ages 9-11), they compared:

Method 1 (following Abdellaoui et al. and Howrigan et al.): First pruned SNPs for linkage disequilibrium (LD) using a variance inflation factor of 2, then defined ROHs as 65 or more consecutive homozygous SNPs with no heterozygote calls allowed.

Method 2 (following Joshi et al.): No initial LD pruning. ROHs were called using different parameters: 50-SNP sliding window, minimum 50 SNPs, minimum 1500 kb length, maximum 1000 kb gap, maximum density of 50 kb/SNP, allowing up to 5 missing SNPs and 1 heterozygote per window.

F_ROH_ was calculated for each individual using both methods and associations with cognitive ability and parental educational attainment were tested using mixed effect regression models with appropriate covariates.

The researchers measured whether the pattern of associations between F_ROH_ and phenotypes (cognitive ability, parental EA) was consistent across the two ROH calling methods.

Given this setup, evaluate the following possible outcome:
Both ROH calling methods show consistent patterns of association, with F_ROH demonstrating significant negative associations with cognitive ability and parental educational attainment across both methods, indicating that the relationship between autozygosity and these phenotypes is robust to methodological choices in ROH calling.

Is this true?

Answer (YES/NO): NO